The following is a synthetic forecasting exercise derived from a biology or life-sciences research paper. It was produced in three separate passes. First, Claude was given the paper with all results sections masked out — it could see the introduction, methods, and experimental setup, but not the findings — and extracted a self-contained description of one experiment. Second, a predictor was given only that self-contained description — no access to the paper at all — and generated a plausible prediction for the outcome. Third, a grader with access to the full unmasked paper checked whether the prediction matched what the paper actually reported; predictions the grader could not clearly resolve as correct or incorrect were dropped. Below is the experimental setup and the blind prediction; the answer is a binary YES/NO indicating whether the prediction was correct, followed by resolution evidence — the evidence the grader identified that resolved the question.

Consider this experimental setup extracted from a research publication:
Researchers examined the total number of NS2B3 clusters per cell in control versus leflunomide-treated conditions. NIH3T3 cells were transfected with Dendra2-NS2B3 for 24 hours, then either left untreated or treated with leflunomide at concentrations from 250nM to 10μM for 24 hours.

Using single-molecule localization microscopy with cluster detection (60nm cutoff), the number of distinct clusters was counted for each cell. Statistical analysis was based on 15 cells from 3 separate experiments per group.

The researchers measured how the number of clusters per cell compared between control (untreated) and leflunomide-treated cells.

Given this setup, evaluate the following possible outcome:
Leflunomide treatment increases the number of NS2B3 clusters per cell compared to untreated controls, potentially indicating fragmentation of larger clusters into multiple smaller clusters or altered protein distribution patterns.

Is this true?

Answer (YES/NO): NO